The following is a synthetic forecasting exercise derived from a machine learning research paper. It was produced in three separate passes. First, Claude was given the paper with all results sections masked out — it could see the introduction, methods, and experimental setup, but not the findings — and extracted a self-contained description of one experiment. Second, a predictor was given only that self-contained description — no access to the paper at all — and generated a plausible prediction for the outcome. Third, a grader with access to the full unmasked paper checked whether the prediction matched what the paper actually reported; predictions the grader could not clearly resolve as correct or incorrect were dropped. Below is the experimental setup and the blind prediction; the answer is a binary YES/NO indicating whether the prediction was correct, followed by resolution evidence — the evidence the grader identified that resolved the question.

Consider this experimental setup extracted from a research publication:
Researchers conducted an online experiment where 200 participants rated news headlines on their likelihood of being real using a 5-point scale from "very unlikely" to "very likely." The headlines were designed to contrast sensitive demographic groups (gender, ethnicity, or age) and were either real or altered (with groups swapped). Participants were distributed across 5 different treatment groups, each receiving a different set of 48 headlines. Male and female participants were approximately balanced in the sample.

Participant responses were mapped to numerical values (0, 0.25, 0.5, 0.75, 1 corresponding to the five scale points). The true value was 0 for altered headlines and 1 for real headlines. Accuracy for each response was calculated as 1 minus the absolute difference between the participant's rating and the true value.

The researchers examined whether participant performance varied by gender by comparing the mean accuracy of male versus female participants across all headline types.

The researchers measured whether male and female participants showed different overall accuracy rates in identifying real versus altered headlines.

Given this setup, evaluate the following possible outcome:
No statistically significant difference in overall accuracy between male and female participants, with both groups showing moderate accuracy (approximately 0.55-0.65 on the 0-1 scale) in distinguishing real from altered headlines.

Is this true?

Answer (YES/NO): NO